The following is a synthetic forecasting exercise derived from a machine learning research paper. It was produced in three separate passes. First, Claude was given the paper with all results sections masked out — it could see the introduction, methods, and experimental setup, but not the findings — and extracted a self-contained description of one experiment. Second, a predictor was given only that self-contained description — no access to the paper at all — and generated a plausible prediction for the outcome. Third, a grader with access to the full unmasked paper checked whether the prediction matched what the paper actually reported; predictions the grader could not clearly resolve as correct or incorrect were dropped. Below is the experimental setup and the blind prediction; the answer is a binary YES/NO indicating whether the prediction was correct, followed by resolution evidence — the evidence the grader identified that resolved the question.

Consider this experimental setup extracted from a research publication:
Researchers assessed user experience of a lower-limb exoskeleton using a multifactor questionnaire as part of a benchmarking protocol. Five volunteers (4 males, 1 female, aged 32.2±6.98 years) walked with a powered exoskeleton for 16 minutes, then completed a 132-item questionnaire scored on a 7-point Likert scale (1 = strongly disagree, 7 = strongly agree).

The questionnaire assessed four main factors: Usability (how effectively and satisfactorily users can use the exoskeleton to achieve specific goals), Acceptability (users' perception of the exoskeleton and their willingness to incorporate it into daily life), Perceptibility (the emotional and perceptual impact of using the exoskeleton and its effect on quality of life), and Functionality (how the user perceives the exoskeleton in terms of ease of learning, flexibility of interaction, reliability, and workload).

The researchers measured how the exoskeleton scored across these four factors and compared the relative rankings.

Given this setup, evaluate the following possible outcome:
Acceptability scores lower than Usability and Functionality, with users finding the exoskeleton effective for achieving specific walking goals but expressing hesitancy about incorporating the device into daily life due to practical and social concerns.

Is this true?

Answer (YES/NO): NO